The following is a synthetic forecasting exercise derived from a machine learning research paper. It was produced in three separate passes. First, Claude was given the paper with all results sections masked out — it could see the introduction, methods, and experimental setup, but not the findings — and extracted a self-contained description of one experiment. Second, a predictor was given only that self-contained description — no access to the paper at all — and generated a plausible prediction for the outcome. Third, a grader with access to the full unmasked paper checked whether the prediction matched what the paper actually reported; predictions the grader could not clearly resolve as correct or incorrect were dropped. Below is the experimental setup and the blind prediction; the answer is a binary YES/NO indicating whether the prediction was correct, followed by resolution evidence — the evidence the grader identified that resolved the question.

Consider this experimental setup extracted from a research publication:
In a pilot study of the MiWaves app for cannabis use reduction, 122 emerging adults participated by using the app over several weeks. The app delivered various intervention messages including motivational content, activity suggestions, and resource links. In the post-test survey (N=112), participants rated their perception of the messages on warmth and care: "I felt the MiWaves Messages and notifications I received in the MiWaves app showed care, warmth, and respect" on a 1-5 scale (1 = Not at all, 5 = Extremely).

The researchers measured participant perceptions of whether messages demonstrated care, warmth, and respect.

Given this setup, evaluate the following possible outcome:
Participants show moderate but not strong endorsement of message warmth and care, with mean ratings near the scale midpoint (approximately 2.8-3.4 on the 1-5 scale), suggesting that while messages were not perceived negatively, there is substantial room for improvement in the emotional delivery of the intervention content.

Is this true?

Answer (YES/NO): NO